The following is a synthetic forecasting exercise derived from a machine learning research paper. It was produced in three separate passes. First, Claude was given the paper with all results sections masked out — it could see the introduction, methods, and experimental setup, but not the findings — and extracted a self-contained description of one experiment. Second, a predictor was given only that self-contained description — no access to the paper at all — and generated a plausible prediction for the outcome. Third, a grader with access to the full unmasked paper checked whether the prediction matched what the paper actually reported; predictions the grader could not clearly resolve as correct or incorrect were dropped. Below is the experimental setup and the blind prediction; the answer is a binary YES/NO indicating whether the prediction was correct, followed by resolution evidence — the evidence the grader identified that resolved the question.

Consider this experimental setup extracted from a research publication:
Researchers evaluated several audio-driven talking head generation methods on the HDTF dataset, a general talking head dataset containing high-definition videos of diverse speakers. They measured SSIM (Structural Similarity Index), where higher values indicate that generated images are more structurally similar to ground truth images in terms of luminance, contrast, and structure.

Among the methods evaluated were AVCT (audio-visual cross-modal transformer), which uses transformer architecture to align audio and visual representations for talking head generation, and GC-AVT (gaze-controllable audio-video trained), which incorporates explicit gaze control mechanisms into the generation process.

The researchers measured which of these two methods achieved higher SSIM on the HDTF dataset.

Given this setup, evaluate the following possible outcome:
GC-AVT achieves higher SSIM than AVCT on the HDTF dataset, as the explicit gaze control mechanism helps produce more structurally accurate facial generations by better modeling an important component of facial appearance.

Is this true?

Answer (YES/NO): NO